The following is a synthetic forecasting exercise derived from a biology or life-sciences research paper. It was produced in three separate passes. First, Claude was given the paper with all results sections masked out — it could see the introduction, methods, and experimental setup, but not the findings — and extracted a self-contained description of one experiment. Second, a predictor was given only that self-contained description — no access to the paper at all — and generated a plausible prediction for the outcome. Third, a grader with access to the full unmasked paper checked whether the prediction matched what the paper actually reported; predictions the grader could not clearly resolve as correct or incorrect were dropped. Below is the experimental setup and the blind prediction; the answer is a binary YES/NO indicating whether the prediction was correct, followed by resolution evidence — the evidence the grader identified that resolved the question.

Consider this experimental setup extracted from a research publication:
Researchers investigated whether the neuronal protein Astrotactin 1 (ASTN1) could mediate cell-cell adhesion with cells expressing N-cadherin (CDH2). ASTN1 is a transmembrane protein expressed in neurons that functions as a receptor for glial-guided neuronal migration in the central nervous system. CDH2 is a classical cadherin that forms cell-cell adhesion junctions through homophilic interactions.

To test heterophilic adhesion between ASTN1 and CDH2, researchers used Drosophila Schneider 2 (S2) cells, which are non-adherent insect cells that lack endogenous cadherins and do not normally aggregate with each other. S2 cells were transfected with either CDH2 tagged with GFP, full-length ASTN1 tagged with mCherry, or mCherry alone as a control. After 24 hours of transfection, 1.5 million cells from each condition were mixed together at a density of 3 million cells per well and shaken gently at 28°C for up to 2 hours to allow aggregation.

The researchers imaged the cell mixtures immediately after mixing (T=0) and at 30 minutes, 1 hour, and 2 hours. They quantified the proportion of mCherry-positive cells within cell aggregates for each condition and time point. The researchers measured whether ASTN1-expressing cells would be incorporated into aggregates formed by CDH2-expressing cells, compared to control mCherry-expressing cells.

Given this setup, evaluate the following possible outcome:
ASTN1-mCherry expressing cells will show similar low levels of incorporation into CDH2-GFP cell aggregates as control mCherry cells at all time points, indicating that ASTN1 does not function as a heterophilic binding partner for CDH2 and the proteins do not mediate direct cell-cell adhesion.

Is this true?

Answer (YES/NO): NO